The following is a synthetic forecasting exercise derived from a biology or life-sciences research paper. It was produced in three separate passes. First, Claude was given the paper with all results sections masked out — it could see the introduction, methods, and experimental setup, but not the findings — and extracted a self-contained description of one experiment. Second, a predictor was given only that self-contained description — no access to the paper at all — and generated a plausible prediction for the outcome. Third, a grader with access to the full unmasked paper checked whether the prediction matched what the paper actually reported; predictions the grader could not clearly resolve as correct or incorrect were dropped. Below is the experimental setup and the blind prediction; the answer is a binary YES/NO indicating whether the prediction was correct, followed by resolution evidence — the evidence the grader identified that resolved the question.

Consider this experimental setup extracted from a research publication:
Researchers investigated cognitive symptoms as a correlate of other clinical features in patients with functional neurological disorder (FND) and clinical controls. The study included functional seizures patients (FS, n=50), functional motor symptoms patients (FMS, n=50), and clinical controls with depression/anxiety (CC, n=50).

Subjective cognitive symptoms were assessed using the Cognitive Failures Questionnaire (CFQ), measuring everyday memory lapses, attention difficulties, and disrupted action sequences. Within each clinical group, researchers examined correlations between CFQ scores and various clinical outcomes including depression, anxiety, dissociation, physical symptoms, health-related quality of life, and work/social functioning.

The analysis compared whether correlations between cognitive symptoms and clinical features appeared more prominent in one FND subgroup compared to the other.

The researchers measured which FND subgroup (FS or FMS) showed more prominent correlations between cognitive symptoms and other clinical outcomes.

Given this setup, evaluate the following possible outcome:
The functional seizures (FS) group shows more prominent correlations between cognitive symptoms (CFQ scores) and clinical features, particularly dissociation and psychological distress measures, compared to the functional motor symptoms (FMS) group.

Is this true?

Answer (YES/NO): NO